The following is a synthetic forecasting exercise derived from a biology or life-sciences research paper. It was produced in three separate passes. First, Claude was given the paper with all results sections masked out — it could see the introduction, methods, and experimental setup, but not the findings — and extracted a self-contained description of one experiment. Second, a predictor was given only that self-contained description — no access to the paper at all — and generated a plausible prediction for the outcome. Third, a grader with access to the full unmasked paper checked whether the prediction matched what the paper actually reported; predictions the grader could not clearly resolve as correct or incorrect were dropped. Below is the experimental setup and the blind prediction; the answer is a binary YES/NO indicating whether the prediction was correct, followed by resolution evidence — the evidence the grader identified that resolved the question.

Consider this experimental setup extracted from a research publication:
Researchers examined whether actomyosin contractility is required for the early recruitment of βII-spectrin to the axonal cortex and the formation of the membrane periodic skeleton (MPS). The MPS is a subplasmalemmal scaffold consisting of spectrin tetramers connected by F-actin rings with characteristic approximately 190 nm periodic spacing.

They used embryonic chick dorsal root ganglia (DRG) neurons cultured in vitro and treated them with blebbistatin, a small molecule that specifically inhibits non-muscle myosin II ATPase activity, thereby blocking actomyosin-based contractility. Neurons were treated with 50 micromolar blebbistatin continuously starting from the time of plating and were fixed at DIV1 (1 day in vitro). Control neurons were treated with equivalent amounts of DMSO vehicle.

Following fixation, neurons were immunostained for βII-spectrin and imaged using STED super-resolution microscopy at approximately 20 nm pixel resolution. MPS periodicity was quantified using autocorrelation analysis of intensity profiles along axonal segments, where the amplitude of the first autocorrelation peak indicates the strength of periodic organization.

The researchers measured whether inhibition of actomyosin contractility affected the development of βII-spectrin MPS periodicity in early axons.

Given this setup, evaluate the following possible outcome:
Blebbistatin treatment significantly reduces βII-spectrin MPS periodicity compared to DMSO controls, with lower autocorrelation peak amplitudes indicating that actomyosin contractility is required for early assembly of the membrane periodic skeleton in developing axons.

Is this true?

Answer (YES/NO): NO